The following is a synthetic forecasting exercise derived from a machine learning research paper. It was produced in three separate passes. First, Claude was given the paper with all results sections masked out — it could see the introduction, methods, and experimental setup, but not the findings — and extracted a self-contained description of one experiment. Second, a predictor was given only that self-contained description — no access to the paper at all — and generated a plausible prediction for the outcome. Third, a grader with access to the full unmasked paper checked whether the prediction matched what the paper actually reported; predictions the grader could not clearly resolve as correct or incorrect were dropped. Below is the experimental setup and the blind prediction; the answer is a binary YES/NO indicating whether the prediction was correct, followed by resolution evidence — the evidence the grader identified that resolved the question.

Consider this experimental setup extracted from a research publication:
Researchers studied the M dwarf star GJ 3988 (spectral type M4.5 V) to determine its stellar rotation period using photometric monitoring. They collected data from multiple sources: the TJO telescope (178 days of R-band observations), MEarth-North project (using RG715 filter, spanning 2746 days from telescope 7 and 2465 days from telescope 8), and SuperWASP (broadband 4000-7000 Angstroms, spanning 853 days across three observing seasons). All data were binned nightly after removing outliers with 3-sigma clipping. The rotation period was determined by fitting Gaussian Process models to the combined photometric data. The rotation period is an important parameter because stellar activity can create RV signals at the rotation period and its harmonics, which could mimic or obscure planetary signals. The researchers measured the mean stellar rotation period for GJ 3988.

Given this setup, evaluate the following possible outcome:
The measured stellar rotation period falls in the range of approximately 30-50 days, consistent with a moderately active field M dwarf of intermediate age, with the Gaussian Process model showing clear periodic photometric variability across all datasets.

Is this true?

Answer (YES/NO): NO